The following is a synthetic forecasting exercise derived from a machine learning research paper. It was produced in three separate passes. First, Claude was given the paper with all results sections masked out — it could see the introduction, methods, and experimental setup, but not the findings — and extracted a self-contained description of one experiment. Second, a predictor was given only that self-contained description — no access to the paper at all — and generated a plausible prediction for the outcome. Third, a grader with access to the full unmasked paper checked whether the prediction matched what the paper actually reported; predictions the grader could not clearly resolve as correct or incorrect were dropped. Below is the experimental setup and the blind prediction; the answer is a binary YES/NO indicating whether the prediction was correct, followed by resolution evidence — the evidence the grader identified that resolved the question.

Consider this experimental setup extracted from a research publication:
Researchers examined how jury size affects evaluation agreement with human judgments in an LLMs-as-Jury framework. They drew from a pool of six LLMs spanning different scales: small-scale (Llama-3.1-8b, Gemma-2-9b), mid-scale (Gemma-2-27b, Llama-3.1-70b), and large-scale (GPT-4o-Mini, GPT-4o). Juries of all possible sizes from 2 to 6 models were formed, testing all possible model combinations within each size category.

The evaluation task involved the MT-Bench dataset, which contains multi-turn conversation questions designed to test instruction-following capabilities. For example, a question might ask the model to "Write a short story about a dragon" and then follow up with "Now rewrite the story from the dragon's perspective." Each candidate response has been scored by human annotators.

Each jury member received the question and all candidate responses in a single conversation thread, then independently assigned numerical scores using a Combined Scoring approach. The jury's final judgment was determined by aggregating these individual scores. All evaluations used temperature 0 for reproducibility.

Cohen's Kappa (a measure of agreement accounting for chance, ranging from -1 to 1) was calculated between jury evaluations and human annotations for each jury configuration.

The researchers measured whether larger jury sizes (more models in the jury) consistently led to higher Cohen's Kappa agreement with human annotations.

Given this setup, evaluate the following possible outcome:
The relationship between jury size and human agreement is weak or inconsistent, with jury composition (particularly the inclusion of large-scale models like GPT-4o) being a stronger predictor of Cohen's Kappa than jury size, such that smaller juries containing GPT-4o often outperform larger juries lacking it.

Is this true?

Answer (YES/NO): YES